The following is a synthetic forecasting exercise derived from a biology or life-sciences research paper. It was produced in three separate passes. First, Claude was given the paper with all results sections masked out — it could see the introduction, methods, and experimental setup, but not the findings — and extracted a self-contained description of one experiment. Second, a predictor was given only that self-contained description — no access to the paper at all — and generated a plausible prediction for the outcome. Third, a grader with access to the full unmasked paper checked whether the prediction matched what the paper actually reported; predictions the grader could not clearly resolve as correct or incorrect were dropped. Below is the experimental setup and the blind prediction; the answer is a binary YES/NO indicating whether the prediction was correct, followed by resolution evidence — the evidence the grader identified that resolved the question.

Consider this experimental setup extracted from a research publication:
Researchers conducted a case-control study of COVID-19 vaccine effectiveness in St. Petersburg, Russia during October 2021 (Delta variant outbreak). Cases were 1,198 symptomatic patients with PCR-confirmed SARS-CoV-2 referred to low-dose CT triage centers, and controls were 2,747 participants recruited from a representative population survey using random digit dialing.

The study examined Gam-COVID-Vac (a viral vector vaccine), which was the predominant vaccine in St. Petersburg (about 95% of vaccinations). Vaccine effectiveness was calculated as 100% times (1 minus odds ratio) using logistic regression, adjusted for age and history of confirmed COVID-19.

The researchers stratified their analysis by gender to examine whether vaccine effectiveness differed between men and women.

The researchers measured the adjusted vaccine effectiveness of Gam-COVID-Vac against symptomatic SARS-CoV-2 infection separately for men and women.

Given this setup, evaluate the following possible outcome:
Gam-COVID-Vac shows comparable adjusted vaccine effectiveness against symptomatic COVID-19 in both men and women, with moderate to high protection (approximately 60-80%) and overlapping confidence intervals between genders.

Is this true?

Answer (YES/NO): NO